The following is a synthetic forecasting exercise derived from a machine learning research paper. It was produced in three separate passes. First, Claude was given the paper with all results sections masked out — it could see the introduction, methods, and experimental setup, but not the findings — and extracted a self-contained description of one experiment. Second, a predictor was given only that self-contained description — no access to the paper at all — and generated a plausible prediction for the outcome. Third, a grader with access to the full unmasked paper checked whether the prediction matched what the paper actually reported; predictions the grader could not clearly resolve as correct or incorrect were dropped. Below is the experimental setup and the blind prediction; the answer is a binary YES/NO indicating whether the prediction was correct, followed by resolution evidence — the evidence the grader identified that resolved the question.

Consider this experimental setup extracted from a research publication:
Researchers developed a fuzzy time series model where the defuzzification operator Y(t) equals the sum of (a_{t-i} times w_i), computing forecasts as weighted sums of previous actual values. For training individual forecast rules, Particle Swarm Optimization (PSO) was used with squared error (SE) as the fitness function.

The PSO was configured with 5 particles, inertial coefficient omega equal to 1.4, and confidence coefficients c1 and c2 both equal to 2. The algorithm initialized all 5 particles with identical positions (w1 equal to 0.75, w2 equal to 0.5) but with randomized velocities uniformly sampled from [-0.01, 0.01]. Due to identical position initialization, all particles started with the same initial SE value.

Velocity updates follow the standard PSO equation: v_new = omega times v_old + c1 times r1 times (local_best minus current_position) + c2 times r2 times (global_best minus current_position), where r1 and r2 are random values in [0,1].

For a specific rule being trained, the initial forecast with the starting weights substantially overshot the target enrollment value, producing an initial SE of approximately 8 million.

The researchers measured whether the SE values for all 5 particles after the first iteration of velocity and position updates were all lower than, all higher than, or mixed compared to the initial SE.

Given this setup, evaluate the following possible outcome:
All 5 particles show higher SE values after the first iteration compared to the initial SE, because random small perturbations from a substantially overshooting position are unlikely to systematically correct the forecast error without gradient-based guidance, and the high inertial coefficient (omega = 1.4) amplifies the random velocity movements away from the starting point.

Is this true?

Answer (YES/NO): YES